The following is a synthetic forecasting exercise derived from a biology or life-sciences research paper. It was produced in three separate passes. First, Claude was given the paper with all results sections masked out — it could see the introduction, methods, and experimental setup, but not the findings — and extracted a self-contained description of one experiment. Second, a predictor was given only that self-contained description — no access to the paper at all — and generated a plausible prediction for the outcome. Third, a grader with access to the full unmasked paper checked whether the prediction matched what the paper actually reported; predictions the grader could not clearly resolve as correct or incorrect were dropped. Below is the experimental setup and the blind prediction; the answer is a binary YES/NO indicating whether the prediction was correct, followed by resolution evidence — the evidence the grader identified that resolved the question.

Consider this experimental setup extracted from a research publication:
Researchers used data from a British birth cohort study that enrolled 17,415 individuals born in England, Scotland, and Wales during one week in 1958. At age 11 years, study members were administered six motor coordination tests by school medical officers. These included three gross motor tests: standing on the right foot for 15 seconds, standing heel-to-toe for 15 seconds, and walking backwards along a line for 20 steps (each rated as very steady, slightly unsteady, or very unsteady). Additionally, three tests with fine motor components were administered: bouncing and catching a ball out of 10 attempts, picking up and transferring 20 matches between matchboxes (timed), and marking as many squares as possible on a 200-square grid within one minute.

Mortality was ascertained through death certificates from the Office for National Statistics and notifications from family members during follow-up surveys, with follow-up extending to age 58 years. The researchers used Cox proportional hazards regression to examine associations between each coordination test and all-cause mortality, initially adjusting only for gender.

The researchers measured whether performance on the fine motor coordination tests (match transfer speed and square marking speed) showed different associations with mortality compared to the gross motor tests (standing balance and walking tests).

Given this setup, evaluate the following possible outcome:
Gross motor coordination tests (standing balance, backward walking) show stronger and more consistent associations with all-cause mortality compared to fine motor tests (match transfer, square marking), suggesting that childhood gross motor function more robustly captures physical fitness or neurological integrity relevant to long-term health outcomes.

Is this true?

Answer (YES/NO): NO